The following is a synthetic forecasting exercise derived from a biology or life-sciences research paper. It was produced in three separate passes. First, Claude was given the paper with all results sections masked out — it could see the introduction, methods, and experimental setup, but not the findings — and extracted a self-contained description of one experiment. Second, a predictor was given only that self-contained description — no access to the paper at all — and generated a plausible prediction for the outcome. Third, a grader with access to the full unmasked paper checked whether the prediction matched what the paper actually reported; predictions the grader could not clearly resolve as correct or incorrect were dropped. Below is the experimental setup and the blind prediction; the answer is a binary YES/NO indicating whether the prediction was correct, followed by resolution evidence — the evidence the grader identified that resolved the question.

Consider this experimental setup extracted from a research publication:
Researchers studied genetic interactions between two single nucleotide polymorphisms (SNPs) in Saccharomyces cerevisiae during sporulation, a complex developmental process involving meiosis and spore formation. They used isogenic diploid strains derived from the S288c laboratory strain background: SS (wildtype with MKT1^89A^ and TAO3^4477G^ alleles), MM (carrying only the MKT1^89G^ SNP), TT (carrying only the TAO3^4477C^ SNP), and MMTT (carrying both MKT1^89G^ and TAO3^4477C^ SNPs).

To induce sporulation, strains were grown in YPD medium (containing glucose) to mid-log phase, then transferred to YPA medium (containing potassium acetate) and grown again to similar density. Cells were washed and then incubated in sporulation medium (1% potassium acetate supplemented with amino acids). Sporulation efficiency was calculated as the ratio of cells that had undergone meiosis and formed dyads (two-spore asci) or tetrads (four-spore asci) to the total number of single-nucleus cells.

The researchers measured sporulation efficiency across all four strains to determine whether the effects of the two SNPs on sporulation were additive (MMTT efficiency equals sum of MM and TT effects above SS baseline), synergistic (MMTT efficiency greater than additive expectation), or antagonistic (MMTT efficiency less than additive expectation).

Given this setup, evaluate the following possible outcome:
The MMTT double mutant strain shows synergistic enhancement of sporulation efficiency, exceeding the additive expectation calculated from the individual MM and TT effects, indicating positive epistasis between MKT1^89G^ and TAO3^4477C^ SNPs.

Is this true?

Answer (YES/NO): NO